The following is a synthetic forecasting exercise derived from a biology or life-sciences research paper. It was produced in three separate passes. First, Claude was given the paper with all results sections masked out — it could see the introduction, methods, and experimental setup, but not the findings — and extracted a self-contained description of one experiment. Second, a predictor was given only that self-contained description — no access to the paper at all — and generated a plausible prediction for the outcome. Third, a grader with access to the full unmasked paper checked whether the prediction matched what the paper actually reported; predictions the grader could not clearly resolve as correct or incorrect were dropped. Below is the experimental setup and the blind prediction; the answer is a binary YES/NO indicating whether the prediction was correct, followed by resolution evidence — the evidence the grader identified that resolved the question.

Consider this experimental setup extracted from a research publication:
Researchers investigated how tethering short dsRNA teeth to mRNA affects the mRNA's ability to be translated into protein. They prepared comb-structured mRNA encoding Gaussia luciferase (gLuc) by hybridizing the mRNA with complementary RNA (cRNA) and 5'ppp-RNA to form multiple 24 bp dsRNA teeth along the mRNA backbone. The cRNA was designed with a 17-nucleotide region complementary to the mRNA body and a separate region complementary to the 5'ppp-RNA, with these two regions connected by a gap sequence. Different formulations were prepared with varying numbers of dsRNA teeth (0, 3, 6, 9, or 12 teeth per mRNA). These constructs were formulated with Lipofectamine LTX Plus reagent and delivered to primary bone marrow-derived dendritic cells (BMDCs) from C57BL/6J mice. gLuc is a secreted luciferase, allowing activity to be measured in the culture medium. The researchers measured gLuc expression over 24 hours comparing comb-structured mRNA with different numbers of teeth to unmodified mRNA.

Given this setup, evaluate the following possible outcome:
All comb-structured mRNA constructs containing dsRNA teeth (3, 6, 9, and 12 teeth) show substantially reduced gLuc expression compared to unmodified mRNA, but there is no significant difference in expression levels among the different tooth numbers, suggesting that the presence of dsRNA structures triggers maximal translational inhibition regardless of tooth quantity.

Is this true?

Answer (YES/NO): NO